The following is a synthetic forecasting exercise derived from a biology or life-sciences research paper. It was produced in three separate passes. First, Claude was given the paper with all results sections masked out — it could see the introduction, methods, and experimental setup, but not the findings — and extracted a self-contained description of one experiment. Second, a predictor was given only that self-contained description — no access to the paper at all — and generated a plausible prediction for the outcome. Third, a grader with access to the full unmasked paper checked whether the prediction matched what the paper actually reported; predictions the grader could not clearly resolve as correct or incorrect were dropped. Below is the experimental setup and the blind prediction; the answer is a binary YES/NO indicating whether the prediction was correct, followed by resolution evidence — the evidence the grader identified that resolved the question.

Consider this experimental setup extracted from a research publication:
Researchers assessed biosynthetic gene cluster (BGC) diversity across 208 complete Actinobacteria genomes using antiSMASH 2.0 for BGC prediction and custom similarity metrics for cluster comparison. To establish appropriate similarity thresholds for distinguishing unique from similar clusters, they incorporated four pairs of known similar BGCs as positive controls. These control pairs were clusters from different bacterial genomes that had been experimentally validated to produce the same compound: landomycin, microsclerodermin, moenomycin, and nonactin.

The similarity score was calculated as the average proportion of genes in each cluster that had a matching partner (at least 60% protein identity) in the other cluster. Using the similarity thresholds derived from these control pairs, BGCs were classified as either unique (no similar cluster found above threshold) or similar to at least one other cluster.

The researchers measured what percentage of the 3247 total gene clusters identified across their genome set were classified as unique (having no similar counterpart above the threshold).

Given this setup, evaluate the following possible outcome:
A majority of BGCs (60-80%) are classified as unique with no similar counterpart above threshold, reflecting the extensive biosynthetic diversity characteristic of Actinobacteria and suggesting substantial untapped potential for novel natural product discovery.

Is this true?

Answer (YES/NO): NO